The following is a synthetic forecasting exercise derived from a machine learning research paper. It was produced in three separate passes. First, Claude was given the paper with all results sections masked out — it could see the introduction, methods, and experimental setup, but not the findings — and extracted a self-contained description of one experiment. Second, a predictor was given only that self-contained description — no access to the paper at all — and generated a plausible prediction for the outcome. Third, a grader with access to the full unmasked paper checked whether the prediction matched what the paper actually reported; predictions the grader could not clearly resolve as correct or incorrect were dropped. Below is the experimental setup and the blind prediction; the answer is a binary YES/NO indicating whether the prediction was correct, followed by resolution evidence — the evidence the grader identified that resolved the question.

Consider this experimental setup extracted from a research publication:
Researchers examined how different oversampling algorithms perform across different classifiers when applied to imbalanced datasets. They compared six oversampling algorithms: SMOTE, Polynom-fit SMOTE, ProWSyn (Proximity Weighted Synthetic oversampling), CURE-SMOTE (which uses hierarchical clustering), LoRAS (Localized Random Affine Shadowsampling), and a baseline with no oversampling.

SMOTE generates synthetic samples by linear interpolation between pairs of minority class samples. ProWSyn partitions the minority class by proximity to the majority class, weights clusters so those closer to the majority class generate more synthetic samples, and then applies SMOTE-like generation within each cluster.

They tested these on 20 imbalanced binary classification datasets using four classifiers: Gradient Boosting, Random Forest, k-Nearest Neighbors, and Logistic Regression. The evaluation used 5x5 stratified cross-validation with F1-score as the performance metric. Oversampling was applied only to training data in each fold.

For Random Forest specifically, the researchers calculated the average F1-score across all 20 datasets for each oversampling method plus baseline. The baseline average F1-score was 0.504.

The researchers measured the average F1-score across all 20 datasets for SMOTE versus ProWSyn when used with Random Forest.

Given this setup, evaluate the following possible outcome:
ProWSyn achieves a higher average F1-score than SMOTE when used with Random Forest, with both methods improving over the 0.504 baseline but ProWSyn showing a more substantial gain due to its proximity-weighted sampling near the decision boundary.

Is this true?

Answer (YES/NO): NO